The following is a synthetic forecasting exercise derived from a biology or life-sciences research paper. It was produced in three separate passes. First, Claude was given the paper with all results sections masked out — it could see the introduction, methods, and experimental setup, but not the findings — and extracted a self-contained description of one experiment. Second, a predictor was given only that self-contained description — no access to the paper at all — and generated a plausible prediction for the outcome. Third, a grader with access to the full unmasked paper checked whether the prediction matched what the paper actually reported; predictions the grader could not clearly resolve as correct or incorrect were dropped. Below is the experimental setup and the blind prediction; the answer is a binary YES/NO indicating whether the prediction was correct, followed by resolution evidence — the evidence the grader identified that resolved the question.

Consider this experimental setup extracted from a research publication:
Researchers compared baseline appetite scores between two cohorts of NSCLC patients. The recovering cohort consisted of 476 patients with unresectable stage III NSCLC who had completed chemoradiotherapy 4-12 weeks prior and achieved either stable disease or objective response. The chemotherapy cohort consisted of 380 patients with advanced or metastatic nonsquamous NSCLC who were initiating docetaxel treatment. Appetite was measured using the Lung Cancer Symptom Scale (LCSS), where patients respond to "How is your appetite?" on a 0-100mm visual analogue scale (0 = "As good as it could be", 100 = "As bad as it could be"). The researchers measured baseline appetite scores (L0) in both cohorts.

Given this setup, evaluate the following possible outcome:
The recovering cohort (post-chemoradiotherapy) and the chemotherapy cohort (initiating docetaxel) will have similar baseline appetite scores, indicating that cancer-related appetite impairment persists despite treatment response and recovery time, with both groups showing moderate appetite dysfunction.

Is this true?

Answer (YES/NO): NO